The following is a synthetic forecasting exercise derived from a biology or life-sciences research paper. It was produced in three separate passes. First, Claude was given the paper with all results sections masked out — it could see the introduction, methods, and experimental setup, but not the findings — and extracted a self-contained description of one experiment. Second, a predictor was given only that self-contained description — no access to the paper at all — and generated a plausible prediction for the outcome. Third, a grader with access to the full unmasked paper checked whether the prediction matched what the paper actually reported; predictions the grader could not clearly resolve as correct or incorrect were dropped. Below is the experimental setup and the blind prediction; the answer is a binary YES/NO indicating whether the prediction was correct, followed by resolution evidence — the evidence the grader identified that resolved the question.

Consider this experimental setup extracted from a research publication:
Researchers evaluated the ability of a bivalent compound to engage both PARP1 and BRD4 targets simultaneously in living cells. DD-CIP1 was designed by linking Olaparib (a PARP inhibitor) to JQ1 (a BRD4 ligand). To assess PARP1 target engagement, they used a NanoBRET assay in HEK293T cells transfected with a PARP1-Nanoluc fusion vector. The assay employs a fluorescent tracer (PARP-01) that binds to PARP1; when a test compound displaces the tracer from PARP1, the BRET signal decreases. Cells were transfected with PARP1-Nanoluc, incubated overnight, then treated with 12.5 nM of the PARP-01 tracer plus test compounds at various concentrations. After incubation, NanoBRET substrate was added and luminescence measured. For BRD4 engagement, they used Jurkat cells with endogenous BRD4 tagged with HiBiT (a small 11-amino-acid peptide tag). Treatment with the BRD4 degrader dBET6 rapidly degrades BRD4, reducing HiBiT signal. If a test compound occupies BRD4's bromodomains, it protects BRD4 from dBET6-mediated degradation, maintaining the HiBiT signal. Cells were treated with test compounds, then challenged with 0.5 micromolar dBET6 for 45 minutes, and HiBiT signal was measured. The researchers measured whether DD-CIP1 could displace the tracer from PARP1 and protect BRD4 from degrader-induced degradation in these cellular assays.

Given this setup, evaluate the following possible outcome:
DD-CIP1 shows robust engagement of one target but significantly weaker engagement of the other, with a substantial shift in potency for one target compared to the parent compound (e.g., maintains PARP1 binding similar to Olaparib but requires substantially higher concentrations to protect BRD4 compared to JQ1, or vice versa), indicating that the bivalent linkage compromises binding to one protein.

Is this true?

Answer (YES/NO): NO